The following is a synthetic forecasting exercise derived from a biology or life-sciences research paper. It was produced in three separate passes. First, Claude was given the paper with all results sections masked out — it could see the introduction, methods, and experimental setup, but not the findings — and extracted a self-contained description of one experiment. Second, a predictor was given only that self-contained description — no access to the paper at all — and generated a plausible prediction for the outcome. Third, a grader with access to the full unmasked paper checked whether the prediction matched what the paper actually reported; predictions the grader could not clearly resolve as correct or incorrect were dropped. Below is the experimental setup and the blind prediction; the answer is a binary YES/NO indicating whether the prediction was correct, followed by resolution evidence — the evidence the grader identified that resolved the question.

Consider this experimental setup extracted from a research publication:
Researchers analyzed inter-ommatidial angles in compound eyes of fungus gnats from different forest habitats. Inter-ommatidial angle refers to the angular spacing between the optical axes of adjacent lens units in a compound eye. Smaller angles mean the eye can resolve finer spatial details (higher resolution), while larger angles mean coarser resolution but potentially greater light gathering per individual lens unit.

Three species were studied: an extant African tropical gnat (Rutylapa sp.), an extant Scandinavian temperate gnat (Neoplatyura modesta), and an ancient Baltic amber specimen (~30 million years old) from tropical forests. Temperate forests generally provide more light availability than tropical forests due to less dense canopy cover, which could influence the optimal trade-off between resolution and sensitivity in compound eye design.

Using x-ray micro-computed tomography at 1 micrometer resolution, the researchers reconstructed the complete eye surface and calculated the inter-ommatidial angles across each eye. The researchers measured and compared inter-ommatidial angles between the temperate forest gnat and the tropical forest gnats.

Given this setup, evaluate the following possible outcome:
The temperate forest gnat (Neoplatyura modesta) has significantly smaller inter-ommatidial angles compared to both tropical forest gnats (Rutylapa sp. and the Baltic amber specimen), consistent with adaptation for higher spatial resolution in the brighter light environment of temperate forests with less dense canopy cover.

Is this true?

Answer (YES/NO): NO